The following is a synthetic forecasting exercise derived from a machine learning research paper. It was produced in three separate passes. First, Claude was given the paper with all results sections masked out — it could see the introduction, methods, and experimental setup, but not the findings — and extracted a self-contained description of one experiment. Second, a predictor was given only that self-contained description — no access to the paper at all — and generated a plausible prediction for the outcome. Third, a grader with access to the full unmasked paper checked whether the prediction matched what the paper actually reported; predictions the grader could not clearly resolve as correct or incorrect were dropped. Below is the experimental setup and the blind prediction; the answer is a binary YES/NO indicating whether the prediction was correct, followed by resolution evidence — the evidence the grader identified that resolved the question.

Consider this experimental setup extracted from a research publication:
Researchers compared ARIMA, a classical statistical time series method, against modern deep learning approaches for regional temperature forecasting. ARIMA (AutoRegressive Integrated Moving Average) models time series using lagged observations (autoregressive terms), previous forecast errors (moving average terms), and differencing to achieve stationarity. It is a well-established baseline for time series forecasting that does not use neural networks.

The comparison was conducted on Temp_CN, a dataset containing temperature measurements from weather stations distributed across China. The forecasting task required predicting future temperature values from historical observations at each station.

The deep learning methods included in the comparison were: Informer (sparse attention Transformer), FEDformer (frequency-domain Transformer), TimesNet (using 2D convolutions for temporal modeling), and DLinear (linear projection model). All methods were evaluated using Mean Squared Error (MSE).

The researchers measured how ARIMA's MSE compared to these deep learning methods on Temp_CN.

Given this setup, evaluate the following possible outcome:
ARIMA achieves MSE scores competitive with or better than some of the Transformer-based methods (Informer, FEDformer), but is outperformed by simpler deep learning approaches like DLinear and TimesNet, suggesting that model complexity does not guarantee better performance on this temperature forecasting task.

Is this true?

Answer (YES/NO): NO